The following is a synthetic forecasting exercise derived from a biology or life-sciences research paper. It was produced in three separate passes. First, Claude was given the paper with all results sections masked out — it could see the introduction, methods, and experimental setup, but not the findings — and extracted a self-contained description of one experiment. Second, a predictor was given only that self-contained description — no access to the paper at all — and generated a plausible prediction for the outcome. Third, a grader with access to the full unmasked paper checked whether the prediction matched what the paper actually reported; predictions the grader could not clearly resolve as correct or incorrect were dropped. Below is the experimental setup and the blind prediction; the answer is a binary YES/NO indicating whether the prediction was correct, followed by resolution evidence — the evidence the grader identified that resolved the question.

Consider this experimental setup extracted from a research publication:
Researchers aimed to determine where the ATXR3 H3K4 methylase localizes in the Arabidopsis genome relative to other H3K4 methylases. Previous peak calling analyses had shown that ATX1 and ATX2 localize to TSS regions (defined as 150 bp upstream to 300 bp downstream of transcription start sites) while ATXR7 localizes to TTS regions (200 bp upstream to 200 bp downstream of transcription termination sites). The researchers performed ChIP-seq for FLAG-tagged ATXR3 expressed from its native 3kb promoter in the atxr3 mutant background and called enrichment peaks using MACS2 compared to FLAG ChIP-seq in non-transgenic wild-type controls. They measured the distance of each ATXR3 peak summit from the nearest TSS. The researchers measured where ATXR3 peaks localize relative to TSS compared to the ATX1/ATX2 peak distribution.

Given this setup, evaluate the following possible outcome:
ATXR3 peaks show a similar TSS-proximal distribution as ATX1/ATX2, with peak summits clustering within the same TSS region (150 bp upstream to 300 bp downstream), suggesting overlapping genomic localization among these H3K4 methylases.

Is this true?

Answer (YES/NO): NO